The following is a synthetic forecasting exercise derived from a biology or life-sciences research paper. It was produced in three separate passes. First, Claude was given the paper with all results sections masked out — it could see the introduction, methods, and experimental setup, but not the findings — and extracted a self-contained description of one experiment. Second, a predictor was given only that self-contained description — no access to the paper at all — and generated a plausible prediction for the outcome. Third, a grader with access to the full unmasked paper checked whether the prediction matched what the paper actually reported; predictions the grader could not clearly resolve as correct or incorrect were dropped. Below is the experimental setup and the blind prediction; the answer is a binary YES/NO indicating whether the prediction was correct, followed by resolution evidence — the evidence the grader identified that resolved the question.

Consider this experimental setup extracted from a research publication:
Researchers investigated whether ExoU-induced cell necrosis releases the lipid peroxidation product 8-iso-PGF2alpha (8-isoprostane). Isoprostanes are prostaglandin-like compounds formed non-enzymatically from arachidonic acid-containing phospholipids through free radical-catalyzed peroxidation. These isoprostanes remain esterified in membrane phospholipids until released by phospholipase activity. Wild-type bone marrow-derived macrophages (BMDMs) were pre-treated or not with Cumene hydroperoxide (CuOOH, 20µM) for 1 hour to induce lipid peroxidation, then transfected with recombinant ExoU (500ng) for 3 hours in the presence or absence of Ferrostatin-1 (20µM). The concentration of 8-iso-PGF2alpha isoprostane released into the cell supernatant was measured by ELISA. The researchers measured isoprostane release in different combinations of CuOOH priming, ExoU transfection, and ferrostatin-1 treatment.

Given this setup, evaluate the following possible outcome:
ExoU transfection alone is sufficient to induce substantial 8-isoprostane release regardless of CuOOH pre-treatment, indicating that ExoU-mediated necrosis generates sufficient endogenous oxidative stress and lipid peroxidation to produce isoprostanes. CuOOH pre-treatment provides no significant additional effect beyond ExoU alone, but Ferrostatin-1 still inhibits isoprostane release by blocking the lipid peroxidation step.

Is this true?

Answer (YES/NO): NO